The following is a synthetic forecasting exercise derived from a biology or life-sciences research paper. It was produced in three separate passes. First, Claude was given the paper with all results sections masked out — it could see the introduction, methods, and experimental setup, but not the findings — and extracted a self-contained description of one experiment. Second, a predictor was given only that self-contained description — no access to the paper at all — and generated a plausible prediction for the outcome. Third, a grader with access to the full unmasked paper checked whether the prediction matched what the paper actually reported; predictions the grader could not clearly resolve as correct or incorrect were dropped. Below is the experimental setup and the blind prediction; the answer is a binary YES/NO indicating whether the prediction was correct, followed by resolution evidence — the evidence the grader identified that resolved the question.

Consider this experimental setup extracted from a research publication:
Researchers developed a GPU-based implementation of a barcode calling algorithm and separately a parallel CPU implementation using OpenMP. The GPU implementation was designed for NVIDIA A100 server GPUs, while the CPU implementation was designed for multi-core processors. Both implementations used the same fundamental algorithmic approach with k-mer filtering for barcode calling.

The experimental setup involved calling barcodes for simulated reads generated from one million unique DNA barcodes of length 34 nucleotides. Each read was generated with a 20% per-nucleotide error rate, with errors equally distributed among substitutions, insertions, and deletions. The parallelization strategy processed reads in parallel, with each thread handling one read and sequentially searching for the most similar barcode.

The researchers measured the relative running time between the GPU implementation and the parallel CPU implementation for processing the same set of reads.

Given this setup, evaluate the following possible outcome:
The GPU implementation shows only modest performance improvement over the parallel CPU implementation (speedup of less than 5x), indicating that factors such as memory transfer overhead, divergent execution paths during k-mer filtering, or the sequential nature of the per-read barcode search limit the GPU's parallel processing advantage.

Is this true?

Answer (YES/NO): YES